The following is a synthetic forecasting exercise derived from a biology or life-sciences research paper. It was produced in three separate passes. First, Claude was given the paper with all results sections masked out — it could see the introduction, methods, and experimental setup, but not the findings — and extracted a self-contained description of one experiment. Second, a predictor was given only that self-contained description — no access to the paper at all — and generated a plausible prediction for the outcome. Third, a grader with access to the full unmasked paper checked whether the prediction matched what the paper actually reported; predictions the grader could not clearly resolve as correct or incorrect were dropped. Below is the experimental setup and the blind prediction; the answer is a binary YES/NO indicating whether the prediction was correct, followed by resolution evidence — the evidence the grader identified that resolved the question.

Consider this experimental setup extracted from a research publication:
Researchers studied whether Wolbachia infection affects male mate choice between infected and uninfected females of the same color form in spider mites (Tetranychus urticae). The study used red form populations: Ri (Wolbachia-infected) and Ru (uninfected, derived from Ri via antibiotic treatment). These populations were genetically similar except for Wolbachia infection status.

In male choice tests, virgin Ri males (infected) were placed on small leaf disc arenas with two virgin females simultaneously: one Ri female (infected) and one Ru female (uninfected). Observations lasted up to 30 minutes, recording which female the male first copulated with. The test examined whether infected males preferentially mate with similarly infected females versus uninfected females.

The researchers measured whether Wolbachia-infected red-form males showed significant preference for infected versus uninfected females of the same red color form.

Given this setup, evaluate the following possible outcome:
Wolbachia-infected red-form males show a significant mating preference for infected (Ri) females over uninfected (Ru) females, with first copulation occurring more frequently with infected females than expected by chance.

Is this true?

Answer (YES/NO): NO